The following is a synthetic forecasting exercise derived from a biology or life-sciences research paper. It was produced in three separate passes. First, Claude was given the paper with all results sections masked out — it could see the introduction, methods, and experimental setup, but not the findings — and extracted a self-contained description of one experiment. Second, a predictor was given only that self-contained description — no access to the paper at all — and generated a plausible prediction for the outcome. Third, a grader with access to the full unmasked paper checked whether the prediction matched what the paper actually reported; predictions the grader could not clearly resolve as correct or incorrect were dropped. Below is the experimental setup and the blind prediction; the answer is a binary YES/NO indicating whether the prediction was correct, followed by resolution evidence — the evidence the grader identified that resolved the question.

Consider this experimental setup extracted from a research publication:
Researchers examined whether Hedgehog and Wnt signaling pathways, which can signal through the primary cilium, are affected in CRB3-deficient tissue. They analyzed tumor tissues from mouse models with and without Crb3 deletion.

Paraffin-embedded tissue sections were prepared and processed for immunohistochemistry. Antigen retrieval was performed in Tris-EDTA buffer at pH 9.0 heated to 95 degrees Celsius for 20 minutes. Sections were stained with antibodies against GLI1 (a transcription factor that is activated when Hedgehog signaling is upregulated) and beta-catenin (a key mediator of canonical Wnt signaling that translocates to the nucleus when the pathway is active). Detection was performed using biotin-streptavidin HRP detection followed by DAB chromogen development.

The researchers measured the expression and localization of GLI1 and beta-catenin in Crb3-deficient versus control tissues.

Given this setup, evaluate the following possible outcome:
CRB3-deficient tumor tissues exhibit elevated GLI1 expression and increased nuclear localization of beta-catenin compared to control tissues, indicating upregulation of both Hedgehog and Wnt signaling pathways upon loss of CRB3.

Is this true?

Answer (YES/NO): NO